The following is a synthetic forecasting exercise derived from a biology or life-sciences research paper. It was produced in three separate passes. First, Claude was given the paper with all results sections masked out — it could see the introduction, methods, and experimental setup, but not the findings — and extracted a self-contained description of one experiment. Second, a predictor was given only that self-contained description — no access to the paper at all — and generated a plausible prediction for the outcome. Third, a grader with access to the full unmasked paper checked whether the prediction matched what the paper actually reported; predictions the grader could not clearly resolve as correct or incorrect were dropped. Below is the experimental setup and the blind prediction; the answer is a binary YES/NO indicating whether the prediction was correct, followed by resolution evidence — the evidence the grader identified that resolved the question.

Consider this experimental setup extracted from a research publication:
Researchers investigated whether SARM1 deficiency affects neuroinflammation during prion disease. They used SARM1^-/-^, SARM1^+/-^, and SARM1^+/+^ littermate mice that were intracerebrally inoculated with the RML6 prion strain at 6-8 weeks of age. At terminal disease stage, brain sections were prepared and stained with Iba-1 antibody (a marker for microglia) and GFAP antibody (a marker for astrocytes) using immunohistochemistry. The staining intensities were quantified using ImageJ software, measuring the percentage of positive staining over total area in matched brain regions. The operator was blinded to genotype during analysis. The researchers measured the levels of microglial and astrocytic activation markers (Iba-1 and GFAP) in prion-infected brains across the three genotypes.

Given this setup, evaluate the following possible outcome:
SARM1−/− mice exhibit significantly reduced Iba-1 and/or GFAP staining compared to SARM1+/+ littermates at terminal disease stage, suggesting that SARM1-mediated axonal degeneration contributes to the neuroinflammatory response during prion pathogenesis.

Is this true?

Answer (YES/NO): NO